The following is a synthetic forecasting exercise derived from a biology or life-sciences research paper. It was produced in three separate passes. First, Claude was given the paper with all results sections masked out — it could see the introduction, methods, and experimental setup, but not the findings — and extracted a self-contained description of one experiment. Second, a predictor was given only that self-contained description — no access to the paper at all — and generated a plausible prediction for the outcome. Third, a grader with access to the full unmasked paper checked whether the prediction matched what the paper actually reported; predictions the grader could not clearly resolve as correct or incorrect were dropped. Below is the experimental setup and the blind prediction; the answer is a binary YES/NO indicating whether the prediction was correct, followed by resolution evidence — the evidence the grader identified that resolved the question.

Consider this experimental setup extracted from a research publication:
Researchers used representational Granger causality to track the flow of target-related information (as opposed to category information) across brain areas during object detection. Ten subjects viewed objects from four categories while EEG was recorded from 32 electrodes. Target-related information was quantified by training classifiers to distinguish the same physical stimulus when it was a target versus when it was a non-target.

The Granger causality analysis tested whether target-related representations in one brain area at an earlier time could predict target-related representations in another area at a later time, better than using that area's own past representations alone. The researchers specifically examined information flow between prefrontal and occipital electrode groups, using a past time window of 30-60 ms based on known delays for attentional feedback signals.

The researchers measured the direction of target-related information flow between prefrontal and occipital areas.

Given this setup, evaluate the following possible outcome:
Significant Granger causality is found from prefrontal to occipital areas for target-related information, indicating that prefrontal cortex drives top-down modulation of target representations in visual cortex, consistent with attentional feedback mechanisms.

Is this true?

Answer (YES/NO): YES